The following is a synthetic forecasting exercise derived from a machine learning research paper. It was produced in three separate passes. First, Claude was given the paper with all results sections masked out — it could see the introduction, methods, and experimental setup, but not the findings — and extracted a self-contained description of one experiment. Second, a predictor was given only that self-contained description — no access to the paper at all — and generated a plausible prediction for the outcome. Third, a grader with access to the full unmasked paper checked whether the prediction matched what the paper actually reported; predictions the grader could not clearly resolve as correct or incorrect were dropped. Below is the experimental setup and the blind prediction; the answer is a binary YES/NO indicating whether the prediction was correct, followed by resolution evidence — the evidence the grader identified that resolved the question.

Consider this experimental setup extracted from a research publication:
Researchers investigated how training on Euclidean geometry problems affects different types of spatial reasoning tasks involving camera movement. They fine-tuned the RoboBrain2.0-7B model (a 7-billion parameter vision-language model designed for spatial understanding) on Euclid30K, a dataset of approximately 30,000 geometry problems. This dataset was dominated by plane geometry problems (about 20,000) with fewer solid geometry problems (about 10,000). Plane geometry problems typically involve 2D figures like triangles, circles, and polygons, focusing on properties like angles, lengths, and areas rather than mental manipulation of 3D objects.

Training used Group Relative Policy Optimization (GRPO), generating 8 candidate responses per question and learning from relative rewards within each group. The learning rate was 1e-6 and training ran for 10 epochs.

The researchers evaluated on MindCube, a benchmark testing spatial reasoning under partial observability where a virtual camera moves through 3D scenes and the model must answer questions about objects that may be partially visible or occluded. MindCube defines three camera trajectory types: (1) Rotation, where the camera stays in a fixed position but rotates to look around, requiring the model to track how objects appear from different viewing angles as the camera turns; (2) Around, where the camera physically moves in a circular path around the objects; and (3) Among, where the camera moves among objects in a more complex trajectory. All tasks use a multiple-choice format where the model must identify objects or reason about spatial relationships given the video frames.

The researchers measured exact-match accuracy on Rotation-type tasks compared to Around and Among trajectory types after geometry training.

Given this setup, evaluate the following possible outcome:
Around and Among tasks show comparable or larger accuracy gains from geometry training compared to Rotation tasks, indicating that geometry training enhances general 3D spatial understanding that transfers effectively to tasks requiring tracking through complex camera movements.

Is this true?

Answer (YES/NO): NO